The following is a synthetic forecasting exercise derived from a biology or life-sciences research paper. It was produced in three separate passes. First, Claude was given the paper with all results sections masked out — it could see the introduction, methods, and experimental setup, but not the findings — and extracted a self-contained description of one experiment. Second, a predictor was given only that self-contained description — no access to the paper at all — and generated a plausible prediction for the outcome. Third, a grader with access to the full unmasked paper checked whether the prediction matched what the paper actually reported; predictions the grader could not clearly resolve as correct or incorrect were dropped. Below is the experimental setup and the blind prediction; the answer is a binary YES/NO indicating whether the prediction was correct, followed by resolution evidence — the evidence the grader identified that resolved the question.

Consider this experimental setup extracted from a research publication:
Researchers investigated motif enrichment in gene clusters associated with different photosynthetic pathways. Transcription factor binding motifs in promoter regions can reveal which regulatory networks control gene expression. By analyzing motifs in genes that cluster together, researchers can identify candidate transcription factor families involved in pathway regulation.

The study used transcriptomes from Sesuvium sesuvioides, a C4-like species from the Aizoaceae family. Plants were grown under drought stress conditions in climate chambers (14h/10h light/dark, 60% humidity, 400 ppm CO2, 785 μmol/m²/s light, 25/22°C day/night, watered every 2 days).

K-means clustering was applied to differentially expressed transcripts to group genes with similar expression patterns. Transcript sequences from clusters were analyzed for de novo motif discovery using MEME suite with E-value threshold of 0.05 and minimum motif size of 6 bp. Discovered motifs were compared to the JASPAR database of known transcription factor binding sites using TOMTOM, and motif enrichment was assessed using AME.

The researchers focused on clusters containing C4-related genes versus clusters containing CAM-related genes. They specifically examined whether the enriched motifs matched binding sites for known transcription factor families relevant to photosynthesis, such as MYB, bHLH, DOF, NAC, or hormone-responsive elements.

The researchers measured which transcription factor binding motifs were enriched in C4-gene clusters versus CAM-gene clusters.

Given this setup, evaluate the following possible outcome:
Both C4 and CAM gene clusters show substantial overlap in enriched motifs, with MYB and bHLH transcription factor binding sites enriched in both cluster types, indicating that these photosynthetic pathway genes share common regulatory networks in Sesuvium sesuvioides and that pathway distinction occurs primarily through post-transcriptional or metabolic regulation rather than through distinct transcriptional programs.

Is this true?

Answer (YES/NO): NO